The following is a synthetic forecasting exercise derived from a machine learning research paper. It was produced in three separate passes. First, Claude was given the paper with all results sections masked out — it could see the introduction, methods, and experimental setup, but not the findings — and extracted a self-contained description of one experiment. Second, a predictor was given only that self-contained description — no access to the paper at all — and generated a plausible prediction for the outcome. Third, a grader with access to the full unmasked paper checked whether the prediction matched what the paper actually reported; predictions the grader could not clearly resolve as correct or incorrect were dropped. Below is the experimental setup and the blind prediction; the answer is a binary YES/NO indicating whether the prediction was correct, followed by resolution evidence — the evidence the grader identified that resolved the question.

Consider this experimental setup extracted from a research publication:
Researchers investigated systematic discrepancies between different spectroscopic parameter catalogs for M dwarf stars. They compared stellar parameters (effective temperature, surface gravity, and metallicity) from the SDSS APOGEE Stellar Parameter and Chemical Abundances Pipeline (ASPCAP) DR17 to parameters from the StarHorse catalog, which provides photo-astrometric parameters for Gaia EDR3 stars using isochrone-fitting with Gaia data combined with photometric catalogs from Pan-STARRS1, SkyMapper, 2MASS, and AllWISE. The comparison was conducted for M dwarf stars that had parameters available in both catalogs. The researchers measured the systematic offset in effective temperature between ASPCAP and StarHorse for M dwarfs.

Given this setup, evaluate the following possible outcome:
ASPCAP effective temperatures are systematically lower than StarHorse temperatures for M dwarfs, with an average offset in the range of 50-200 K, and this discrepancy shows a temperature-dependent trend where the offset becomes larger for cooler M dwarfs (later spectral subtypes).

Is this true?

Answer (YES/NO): NO